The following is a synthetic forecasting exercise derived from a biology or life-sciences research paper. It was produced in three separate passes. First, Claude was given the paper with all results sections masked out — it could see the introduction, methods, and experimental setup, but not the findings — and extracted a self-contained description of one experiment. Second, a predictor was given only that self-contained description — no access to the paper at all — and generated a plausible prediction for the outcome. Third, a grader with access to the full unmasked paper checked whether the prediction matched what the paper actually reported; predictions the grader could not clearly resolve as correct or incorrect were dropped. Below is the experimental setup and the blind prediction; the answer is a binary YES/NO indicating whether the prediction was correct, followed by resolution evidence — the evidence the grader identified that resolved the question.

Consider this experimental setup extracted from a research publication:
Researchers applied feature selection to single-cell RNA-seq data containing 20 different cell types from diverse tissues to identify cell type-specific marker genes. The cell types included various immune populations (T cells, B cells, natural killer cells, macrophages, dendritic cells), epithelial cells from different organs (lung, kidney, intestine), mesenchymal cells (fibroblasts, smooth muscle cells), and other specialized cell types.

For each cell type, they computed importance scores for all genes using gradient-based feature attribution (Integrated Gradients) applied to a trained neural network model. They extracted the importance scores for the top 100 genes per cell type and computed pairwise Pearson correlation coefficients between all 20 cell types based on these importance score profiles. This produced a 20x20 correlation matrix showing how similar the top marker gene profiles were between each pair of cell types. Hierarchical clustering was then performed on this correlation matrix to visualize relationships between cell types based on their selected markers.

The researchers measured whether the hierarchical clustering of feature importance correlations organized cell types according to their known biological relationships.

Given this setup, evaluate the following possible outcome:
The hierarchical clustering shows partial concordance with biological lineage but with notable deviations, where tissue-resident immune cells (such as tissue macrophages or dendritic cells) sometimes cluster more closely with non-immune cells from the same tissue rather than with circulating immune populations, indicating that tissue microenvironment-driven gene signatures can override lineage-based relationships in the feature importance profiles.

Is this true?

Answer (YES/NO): NO